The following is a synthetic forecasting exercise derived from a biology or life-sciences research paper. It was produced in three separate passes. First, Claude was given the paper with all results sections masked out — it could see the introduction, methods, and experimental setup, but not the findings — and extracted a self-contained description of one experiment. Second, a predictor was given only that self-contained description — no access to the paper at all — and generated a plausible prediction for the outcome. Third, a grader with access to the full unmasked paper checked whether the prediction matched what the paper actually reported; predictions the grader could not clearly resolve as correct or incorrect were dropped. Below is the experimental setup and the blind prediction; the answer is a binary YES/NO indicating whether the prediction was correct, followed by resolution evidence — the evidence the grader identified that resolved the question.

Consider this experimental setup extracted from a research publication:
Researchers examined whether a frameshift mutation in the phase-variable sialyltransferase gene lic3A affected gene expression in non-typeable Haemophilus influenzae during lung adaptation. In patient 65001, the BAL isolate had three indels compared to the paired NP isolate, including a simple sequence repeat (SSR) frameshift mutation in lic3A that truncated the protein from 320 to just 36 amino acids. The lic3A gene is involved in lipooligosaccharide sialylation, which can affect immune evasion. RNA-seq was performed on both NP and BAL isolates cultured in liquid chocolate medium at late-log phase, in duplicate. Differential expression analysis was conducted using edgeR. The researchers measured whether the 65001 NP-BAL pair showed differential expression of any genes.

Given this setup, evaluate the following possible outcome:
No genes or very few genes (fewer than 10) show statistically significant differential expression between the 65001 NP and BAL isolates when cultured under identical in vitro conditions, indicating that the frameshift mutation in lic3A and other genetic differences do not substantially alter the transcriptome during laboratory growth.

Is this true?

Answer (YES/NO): YES